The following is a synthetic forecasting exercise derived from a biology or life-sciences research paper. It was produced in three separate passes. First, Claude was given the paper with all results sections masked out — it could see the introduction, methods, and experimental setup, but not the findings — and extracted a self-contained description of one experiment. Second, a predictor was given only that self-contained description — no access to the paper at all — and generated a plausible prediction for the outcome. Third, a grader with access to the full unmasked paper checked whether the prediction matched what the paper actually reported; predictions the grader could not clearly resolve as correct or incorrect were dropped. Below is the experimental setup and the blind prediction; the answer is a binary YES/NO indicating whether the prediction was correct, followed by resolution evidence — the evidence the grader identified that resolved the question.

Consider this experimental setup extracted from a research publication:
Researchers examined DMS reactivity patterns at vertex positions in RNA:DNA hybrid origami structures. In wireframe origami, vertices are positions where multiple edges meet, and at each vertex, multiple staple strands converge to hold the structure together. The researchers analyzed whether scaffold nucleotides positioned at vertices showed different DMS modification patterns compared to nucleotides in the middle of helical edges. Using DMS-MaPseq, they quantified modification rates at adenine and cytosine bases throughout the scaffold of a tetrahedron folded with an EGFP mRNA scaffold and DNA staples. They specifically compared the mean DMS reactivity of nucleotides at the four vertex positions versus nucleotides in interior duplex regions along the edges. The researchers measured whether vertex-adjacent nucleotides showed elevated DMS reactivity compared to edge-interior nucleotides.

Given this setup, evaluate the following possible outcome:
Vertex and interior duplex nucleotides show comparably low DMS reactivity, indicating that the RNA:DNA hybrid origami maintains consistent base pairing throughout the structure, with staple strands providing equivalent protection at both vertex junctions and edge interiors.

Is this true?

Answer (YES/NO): NO